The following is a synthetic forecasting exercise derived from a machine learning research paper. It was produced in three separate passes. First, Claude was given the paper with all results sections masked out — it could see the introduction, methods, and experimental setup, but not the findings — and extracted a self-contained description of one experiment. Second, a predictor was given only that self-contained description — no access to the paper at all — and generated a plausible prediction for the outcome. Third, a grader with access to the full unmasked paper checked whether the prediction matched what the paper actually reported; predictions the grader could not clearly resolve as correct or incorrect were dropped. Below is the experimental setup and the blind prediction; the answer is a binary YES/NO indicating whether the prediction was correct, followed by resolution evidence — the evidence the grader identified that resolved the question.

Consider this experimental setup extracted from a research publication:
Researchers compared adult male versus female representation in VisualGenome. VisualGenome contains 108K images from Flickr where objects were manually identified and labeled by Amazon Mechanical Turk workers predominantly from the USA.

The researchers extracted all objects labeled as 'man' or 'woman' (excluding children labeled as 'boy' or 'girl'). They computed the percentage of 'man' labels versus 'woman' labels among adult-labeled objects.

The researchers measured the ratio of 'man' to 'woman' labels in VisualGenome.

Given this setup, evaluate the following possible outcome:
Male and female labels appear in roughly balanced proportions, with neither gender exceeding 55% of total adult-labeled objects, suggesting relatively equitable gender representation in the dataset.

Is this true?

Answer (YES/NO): NO